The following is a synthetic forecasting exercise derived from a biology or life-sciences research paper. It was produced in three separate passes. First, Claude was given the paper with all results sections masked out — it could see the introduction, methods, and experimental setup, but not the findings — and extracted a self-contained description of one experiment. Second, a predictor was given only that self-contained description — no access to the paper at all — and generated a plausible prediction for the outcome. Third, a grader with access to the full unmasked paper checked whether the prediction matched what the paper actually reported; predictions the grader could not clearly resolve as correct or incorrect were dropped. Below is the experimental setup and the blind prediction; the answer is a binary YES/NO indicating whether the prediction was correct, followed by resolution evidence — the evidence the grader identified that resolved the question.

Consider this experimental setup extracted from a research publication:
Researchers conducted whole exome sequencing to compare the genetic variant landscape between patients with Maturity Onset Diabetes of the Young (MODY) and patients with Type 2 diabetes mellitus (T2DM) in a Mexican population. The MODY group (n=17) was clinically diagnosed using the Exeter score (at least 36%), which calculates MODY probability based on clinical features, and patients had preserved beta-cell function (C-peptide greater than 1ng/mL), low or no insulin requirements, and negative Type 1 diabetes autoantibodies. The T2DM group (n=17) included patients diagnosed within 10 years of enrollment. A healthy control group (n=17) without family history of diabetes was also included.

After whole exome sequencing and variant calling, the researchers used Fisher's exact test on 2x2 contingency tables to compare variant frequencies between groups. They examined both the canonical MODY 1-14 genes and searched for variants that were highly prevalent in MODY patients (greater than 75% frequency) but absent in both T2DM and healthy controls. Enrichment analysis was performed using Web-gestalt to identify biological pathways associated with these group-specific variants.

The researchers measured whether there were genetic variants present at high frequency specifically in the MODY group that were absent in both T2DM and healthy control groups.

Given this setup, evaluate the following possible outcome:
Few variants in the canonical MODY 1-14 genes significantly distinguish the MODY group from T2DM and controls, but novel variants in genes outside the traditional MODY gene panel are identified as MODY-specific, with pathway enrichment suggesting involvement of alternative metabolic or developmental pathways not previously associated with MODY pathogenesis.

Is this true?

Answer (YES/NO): NO